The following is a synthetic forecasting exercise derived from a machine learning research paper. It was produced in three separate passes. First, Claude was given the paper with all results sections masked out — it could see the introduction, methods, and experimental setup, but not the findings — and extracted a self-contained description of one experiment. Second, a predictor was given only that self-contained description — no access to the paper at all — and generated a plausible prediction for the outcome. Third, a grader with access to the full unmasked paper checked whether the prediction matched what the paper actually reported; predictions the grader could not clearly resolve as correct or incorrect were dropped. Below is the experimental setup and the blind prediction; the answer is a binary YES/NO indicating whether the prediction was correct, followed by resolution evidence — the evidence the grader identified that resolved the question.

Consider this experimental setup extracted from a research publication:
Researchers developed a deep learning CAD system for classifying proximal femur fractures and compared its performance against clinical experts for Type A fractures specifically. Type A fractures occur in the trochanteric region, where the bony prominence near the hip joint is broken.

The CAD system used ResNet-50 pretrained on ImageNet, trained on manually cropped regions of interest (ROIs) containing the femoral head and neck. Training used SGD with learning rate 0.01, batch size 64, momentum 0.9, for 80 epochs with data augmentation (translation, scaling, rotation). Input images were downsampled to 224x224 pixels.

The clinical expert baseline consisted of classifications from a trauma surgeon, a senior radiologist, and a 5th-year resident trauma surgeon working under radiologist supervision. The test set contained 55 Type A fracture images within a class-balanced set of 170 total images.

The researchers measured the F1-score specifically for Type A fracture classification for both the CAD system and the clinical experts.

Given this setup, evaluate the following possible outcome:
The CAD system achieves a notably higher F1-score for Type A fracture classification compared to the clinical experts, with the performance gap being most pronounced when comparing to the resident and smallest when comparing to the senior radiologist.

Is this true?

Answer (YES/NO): NO